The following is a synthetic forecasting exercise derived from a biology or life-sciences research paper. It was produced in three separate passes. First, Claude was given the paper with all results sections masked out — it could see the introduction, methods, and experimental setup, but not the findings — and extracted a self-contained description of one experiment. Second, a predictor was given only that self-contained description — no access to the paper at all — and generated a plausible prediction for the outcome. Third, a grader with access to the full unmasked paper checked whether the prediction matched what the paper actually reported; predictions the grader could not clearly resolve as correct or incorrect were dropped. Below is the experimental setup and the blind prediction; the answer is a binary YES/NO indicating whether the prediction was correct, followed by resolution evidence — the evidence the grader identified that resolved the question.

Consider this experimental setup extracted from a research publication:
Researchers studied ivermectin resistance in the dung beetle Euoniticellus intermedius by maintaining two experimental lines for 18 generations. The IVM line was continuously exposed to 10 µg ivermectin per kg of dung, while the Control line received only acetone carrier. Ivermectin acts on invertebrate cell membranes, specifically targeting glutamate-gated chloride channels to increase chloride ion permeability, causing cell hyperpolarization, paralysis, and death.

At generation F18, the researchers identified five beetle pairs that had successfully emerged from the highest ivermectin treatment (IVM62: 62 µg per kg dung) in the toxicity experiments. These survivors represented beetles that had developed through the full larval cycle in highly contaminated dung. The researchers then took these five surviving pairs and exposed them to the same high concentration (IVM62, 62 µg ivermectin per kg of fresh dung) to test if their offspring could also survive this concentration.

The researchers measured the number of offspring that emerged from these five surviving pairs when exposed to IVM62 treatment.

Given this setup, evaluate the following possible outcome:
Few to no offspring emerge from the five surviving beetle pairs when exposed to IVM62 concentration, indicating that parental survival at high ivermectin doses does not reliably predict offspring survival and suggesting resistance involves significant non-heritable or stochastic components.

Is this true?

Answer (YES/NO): YES